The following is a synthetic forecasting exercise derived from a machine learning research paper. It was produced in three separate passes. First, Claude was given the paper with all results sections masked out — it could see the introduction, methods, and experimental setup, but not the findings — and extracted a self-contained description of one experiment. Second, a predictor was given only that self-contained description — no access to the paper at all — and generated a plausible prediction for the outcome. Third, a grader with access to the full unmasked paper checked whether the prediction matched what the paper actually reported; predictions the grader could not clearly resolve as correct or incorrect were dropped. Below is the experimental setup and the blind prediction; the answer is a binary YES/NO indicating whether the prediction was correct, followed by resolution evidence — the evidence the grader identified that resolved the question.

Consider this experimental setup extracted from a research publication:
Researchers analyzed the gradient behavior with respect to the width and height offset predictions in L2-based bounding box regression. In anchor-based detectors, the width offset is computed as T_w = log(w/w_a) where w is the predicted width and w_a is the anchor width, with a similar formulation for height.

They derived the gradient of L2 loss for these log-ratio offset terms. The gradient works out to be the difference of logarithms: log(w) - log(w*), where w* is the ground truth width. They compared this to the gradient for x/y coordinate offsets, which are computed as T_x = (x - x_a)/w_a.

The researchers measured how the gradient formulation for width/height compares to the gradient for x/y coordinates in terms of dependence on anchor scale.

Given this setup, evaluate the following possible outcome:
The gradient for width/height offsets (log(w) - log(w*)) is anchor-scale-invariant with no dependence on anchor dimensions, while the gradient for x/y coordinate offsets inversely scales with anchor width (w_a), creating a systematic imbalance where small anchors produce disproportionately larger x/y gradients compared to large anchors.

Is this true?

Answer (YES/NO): YES